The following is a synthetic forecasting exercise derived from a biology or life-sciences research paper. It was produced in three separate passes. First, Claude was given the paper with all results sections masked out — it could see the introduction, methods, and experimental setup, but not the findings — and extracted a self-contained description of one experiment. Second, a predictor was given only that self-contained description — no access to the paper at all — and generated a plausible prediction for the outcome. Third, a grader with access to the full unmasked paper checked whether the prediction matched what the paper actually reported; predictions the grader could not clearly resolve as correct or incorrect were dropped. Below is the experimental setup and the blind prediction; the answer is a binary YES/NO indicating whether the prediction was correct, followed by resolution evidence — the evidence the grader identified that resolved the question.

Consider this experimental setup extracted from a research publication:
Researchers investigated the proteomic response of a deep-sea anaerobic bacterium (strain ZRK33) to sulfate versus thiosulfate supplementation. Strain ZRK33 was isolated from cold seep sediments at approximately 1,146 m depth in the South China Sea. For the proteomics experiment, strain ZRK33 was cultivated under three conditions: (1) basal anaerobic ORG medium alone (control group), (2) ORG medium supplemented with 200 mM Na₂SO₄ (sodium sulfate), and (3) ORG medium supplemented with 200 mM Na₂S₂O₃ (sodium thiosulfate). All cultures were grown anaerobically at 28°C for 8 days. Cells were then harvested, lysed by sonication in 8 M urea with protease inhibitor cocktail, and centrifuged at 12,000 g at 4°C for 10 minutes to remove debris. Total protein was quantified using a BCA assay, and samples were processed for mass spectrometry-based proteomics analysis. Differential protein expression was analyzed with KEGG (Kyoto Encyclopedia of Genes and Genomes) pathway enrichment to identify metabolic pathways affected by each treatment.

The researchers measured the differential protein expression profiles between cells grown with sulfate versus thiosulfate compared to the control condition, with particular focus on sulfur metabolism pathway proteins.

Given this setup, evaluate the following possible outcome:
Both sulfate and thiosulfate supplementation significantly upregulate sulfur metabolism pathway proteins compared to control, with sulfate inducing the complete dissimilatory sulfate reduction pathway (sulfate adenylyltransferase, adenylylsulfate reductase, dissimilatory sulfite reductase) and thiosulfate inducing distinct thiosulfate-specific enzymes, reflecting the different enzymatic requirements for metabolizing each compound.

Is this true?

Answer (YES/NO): NO